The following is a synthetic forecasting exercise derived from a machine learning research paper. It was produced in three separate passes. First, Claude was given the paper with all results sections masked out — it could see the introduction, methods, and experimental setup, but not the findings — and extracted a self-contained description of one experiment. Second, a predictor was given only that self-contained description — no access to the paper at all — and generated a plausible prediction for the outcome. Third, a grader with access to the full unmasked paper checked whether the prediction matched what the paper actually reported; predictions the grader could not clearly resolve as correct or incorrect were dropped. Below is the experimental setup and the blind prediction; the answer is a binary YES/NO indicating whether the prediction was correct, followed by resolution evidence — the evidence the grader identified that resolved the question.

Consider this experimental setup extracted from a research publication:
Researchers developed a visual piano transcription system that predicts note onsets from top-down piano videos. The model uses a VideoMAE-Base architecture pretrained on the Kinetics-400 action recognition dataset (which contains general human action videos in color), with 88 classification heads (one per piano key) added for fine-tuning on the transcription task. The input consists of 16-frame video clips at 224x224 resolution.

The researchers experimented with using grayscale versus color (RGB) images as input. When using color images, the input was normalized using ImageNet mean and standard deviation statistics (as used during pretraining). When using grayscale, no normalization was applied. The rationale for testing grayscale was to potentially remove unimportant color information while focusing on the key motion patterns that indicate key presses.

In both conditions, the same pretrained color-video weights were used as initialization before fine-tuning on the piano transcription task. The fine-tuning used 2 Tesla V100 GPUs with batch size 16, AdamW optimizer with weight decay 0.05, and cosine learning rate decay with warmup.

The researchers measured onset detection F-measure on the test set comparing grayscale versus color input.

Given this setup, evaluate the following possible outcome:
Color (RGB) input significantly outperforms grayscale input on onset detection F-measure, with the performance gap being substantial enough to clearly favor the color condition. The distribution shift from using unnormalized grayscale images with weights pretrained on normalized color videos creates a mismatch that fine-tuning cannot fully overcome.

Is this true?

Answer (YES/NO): NO